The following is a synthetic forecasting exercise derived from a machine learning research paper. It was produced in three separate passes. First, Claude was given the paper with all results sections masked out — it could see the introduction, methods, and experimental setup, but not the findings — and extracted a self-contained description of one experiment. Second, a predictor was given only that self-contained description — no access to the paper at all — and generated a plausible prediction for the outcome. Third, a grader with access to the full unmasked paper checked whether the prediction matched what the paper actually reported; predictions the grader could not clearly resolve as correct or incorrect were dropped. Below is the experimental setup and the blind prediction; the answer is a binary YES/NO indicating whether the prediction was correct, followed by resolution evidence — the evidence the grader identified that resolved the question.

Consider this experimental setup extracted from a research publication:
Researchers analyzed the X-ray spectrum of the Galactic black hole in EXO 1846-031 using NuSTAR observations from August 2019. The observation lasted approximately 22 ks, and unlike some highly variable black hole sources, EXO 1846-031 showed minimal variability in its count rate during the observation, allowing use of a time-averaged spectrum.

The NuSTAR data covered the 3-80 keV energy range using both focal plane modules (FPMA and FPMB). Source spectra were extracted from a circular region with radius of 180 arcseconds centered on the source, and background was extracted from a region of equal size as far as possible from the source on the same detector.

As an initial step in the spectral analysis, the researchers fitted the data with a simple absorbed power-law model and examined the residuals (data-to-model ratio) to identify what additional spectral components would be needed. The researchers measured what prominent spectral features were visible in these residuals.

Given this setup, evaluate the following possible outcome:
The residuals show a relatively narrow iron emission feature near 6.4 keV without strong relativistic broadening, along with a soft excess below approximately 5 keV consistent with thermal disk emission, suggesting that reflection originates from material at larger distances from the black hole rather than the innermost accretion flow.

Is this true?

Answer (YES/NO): NO